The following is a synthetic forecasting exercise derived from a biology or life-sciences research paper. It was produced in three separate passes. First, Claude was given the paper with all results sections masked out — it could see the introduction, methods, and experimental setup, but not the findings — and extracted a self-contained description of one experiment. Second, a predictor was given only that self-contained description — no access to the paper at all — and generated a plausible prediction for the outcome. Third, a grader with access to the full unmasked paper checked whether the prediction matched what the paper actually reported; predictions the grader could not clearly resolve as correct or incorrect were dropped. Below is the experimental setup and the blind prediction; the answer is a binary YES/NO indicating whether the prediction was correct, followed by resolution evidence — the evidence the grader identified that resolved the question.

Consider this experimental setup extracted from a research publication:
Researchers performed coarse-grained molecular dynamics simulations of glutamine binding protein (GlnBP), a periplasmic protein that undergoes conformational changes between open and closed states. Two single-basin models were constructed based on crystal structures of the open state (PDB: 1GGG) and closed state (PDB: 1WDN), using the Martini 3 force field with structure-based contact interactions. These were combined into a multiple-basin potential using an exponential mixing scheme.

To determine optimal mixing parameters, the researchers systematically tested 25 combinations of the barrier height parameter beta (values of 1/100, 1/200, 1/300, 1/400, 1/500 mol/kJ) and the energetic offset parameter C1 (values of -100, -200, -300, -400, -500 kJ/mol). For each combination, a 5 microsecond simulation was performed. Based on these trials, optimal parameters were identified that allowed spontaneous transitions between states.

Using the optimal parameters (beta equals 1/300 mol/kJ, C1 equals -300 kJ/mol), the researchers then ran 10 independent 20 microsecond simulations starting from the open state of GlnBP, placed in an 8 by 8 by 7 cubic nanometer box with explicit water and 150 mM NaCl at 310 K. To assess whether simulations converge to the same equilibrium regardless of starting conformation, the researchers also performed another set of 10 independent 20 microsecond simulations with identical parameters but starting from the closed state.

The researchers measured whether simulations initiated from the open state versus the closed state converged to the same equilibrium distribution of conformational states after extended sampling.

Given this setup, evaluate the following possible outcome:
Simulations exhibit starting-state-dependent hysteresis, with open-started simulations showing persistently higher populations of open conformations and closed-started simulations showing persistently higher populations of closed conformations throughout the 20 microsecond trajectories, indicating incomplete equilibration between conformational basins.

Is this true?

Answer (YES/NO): NO